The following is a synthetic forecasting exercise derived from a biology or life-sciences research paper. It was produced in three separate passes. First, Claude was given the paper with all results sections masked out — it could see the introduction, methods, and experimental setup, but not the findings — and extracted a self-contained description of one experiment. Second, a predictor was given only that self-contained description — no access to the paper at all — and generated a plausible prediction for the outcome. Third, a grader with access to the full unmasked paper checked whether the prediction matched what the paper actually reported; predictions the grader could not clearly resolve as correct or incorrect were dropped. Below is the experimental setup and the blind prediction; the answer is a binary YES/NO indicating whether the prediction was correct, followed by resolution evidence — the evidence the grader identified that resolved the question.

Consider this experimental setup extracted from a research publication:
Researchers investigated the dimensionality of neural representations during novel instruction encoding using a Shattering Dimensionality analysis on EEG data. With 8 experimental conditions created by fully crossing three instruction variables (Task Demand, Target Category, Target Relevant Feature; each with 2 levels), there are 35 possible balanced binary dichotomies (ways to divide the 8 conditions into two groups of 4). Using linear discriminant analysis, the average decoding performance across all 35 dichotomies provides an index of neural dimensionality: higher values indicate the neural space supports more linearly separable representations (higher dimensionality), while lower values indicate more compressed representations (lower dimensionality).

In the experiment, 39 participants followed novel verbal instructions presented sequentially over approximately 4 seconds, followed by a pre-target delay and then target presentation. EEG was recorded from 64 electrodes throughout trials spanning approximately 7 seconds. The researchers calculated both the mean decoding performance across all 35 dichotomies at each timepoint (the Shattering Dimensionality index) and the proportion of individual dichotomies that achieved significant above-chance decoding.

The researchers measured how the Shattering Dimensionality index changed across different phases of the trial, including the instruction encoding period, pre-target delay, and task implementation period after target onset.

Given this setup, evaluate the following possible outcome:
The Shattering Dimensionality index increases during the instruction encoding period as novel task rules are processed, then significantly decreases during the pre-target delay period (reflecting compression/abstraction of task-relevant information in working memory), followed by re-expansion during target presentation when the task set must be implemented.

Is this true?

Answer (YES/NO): YES